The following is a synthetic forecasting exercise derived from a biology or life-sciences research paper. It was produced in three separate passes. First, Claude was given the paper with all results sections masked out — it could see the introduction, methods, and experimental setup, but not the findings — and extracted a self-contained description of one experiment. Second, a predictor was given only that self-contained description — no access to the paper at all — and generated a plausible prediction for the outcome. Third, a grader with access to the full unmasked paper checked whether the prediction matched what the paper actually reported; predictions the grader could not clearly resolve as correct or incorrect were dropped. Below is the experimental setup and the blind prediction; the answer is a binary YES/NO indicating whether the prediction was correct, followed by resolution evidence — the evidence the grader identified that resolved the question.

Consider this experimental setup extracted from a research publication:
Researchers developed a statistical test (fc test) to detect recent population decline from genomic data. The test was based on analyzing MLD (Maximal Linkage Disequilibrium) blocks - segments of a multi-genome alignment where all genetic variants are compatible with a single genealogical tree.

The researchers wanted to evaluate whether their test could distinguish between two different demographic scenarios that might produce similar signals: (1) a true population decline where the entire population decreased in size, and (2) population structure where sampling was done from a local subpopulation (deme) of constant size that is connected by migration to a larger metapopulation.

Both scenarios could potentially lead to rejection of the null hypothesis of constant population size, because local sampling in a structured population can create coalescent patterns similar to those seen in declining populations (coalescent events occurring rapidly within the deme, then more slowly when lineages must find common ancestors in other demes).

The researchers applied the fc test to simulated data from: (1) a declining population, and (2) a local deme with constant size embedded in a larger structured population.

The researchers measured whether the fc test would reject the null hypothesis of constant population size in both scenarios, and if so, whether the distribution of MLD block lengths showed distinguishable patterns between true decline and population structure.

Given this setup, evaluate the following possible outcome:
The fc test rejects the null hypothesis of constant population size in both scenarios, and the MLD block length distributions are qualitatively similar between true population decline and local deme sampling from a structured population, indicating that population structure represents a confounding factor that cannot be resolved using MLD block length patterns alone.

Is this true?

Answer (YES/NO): NO